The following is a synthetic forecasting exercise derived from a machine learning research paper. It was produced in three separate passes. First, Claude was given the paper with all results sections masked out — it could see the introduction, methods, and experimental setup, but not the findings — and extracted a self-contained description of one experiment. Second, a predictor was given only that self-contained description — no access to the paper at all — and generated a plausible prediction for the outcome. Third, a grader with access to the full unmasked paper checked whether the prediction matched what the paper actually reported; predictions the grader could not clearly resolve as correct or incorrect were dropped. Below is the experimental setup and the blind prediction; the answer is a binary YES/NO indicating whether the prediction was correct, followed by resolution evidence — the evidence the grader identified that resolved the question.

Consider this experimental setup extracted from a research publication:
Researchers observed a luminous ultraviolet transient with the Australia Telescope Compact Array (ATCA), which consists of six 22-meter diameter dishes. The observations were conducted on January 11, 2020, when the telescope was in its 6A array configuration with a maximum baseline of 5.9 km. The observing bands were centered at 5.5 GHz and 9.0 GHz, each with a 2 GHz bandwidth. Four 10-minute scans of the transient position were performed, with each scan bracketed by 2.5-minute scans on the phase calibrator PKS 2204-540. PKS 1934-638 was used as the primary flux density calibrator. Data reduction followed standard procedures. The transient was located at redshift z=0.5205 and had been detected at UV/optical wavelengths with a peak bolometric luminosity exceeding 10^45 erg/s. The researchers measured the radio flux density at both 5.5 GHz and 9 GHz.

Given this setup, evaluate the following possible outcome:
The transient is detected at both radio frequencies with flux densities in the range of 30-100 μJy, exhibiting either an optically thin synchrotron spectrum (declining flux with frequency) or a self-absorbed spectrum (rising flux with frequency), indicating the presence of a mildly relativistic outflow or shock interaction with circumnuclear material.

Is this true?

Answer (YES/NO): NO